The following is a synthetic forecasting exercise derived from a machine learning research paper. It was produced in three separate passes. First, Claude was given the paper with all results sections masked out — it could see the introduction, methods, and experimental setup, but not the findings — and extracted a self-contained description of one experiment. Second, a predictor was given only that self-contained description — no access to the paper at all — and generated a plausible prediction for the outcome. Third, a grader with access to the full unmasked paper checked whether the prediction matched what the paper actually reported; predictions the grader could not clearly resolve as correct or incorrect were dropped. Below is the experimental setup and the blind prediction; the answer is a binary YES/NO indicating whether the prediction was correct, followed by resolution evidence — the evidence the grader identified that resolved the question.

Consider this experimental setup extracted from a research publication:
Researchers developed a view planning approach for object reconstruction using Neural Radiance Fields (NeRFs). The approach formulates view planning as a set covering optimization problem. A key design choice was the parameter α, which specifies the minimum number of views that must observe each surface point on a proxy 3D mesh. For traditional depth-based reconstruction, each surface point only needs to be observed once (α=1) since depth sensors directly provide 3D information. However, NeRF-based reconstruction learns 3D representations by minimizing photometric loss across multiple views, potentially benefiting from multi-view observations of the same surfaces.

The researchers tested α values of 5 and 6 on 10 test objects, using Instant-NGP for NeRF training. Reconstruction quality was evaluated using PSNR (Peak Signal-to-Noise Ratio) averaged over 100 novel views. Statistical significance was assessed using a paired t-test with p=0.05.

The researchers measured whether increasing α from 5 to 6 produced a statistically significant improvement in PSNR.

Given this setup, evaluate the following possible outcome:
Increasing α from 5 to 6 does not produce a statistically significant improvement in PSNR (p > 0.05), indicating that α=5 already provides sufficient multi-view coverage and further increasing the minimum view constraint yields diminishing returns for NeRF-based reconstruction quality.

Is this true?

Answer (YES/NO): NO